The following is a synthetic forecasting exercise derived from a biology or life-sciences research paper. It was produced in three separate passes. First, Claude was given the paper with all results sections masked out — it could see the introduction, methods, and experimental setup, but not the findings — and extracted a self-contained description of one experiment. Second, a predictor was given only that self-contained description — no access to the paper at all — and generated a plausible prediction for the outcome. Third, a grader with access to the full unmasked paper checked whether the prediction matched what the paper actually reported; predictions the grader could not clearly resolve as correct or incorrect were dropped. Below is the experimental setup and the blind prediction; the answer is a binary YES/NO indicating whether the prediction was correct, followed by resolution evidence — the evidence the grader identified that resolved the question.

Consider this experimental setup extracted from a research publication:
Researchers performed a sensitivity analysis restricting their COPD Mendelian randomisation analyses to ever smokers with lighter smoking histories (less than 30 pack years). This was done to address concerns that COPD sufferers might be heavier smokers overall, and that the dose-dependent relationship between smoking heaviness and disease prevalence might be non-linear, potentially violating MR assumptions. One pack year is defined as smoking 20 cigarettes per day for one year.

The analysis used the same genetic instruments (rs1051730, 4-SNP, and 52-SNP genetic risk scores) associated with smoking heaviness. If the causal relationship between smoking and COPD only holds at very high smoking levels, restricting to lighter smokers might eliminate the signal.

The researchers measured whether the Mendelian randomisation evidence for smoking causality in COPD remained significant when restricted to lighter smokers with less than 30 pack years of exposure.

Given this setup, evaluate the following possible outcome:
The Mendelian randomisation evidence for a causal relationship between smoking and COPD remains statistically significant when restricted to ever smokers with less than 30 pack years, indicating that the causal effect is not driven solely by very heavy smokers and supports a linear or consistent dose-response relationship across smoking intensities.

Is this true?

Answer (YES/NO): YES